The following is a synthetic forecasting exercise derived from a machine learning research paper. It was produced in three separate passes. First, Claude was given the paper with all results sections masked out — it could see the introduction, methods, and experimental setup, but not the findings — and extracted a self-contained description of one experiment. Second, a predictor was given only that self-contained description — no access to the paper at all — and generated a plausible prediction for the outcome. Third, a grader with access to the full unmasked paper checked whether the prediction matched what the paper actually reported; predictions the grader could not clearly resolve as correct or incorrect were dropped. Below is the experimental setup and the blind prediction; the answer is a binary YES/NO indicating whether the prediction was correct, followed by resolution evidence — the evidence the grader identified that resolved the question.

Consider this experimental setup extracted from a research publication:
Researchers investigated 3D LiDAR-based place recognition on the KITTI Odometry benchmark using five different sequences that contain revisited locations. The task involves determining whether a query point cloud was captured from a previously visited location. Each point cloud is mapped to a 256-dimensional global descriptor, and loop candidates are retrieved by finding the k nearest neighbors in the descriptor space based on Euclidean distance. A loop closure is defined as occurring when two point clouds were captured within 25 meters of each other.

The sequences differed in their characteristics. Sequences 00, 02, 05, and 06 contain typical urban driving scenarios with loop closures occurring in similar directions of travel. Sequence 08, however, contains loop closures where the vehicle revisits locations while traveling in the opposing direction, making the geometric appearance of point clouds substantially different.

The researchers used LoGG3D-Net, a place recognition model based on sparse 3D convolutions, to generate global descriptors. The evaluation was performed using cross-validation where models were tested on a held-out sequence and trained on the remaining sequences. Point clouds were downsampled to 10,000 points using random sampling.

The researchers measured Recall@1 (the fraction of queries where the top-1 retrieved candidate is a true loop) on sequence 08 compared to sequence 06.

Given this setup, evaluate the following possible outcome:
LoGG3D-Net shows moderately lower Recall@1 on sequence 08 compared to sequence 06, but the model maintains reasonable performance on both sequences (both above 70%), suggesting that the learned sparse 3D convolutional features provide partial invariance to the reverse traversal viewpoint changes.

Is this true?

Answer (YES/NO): NO